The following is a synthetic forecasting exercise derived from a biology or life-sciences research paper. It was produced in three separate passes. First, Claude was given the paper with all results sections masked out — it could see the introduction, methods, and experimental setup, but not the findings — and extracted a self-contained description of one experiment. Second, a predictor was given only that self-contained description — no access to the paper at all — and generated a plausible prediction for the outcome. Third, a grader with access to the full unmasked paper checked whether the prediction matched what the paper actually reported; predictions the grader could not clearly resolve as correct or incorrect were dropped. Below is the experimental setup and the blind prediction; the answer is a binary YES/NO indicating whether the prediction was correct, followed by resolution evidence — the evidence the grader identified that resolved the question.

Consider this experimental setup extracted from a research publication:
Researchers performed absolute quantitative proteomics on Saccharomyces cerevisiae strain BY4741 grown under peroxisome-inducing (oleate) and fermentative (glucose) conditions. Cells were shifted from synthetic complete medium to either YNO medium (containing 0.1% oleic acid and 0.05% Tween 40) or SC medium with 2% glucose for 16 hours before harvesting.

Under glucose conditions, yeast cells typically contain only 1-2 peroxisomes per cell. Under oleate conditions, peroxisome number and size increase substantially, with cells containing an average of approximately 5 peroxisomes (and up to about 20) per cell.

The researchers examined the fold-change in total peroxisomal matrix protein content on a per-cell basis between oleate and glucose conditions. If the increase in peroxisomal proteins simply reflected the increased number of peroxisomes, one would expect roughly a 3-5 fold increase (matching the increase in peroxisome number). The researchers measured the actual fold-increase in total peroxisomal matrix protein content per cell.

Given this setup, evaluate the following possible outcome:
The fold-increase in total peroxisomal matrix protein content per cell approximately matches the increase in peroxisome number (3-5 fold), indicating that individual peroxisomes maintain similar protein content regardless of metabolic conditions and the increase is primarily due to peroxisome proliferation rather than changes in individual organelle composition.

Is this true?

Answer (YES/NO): NO